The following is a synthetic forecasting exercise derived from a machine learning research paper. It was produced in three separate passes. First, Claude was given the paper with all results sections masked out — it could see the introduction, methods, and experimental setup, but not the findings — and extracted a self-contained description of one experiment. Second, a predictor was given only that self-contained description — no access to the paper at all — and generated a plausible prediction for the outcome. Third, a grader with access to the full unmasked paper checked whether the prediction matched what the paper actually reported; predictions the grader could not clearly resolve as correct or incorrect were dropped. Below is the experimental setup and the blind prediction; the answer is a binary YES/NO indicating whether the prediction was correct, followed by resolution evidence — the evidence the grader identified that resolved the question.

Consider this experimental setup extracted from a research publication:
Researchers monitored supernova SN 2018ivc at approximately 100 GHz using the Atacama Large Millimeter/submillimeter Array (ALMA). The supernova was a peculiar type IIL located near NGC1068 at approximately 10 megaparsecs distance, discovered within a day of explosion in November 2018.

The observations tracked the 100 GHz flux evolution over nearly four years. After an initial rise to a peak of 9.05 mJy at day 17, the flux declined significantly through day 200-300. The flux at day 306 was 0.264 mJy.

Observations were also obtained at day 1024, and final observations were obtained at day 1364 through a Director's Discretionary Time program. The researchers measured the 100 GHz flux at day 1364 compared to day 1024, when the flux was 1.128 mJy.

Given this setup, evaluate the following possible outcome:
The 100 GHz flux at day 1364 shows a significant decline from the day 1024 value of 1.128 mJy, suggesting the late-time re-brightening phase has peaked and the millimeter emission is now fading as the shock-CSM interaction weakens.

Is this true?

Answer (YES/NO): NO